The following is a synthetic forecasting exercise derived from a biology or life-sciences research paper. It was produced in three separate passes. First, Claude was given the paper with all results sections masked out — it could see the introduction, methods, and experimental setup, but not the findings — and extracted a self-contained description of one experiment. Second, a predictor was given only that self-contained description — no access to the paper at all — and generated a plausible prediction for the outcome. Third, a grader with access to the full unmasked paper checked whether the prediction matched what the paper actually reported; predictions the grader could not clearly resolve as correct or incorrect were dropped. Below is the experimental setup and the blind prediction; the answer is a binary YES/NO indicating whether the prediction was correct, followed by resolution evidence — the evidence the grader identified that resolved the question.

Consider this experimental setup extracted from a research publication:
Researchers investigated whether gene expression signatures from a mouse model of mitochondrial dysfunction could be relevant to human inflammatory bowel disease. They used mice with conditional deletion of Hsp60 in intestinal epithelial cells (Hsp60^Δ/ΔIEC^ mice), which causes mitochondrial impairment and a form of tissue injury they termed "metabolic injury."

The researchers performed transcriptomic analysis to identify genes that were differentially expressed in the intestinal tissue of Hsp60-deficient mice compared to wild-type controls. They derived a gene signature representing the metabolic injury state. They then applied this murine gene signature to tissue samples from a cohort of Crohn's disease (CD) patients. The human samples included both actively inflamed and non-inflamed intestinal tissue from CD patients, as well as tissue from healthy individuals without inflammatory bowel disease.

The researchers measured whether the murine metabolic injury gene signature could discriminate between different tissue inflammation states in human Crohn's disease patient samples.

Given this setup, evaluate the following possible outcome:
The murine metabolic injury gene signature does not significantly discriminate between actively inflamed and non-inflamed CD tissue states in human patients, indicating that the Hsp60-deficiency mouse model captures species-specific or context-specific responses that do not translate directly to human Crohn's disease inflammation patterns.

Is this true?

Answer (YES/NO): NO